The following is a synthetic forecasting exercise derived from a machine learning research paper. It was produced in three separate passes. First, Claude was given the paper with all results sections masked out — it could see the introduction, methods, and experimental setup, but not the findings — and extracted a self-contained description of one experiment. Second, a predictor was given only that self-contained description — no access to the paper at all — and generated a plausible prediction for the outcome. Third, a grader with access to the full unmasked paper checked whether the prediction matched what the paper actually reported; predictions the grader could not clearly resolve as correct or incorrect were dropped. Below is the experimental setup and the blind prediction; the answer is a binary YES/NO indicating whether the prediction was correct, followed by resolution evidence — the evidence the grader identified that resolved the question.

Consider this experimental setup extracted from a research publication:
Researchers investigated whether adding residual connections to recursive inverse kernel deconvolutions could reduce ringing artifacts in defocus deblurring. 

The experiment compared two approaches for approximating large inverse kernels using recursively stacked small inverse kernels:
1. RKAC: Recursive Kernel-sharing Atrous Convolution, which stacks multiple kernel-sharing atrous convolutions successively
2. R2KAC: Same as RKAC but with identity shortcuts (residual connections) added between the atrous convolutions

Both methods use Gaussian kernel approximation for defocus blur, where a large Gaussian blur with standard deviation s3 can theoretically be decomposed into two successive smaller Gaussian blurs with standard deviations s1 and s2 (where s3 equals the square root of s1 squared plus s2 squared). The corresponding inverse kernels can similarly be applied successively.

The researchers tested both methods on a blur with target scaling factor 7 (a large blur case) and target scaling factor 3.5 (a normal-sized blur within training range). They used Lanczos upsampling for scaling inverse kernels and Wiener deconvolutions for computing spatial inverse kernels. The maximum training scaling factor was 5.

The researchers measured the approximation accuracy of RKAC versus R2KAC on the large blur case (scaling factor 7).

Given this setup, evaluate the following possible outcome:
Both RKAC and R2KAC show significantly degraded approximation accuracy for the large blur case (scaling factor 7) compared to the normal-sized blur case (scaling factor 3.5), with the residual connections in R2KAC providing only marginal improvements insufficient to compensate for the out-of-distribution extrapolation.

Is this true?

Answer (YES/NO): NO